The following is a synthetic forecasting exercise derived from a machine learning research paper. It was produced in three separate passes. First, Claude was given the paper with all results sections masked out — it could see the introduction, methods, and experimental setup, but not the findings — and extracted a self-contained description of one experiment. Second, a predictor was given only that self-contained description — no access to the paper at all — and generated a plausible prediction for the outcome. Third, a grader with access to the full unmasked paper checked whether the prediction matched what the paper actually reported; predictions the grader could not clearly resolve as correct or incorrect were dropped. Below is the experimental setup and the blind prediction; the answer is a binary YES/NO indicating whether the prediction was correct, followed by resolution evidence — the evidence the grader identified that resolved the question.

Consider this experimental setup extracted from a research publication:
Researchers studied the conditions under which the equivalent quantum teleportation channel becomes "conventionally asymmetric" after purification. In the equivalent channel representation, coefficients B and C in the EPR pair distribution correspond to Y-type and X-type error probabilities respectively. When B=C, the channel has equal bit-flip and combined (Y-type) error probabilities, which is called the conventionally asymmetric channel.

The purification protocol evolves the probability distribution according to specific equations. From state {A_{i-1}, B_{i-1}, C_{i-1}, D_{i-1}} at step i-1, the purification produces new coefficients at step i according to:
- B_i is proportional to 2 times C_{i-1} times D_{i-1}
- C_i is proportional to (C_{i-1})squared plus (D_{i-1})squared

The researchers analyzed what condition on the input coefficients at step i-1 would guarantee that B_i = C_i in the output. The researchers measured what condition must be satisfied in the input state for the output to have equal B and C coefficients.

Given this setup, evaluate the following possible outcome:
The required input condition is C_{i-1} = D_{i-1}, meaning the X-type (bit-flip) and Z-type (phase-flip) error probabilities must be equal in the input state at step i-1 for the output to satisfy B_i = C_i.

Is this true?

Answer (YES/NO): YES